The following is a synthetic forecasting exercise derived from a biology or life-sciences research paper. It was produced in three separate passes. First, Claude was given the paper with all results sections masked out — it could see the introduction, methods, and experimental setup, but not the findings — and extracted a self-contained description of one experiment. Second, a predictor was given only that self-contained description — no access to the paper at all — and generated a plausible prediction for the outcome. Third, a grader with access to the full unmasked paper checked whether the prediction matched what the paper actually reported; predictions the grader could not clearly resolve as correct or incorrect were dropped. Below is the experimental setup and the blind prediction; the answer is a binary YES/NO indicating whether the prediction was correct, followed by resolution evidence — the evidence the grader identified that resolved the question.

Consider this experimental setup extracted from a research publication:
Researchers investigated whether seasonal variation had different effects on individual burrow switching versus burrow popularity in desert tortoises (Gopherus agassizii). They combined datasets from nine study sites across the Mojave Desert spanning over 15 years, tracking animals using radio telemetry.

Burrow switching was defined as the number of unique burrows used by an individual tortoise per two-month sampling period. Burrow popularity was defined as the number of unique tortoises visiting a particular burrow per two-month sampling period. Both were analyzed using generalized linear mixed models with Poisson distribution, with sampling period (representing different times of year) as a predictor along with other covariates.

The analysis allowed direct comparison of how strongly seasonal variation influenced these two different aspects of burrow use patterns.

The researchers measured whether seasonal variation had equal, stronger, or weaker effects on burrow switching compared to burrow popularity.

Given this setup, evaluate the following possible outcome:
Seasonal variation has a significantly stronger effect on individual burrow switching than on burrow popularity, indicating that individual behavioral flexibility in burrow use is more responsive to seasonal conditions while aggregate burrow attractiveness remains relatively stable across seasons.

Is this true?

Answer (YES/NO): YES